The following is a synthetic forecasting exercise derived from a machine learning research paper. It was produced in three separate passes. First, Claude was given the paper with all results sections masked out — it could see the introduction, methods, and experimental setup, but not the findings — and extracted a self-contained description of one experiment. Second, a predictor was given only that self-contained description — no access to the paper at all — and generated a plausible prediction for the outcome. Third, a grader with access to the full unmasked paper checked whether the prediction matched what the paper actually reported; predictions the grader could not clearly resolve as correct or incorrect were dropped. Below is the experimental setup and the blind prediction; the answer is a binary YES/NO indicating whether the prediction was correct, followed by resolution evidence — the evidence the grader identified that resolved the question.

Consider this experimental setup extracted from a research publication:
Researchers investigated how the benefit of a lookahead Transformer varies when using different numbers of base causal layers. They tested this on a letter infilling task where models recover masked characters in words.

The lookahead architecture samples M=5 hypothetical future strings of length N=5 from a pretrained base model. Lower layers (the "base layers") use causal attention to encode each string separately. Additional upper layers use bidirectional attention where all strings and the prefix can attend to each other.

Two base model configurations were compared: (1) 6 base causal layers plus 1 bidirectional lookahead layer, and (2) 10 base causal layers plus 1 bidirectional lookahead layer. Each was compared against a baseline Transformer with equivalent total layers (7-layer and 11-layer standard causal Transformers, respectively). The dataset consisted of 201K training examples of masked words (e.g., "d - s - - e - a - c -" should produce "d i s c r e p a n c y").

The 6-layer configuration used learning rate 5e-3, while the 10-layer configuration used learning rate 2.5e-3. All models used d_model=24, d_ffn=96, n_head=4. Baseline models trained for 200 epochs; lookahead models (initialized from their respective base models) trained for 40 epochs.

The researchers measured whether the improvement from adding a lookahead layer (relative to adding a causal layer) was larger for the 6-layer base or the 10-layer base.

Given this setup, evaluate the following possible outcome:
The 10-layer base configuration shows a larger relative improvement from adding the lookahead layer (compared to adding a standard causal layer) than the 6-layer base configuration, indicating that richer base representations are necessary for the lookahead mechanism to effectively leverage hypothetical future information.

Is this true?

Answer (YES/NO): NO